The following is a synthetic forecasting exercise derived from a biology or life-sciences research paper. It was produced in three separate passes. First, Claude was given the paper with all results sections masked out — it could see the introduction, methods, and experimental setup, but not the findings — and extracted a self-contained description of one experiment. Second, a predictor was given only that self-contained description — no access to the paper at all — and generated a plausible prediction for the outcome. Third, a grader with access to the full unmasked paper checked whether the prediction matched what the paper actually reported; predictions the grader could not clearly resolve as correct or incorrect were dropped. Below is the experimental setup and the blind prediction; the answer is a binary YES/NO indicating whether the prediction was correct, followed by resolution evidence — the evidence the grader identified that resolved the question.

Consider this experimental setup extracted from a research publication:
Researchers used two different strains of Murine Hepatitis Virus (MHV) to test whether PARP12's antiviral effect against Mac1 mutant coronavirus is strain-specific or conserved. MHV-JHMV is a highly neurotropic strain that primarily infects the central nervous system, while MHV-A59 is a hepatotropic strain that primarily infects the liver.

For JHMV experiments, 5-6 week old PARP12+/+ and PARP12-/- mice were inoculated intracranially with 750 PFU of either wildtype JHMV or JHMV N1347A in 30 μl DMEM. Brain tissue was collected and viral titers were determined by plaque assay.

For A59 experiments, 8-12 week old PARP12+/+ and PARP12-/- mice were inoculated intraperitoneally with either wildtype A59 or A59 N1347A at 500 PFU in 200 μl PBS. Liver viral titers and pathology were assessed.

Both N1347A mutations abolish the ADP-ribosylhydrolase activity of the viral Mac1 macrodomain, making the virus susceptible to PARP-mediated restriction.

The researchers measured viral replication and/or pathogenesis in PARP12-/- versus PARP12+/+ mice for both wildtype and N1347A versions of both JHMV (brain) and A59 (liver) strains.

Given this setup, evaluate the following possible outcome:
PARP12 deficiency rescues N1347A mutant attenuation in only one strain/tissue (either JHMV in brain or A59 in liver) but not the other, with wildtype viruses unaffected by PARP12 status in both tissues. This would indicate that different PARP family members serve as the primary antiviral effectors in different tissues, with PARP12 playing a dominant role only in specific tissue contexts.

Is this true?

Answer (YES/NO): NO